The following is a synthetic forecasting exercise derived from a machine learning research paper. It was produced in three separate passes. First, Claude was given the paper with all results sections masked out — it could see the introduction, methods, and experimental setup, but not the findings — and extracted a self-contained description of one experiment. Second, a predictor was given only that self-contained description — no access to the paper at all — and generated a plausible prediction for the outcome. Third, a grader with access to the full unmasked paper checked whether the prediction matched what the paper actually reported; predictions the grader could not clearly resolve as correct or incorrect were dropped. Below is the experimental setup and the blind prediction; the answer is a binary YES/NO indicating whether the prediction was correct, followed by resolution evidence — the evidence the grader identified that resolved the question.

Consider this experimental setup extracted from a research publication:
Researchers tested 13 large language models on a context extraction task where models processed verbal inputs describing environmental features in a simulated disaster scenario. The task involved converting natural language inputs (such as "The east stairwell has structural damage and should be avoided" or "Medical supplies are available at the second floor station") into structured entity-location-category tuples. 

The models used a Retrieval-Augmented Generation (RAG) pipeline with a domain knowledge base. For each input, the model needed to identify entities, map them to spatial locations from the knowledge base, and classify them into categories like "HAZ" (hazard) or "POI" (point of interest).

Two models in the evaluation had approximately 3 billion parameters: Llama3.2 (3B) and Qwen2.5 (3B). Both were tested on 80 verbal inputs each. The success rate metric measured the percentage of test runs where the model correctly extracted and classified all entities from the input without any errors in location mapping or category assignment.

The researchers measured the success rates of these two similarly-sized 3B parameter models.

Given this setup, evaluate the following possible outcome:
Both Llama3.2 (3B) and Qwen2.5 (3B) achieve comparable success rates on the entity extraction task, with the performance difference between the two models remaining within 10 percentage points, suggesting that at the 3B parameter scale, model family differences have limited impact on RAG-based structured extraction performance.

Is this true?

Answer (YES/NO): NO